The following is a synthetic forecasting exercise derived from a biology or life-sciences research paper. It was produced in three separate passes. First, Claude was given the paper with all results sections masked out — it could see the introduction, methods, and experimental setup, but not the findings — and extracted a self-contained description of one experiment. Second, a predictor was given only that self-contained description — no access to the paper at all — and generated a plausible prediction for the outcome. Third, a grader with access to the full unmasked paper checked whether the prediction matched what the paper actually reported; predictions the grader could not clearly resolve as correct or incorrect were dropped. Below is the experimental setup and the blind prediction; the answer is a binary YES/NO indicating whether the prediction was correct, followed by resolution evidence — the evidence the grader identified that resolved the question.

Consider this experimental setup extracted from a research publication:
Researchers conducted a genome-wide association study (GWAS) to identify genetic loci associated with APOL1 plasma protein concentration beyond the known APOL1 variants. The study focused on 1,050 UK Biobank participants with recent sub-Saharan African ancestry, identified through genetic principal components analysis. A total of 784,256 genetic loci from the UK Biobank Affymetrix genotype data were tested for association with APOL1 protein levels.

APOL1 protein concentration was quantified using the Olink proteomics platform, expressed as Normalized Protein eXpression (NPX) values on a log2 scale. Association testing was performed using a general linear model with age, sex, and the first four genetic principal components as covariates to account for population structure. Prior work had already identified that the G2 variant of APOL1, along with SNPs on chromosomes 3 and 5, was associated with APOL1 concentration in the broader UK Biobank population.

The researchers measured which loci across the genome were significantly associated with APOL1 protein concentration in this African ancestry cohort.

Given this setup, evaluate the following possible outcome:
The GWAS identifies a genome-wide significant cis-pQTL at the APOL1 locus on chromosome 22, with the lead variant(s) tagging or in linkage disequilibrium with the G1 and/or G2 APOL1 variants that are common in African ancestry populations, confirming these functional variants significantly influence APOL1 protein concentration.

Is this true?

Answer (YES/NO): YES